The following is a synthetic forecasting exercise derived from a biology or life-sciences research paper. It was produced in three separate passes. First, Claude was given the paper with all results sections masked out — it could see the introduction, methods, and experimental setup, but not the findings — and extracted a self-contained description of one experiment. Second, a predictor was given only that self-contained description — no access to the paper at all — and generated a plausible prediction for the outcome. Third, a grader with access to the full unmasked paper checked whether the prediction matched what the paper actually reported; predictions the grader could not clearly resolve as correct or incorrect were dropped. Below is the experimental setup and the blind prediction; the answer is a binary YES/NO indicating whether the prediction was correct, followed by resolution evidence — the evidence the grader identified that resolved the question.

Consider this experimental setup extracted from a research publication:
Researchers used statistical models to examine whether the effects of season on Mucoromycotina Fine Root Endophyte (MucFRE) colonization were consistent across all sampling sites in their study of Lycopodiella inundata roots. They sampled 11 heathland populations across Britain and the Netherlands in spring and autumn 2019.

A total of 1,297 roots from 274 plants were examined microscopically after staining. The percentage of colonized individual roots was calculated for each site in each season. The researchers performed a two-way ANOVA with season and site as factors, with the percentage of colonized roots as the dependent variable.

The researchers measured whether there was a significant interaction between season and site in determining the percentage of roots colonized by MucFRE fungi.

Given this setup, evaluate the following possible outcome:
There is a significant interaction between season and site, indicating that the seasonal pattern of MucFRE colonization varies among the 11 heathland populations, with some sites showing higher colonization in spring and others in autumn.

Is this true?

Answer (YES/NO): NO